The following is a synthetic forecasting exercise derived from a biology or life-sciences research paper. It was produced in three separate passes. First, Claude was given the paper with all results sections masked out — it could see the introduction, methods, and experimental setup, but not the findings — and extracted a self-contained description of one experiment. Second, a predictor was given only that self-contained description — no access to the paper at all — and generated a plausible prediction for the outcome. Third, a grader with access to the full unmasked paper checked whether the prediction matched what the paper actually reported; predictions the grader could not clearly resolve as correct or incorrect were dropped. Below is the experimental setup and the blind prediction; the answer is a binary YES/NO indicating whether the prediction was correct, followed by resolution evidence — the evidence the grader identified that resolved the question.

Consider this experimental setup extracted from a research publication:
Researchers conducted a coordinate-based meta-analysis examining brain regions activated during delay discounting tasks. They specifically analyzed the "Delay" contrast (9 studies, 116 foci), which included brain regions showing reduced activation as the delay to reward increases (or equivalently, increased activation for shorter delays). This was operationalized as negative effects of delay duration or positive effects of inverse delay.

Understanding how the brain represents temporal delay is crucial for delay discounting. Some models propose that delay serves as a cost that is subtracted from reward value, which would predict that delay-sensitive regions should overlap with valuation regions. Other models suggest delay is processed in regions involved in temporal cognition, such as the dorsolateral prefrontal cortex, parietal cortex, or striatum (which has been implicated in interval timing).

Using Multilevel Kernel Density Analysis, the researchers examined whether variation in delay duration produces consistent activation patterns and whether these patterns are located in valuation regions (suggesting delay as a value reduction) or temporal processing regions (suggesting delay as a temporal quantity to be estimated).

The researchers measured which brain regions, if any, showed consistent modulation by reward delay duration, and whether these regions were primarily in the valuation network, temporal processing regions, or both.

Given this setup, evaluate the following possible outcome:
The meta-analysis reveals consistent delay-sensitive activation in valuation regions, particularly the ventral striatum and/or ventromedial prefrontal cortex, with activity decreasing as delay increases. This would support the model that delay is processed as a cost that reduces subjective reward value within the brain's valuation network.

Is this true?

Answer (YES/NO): YES